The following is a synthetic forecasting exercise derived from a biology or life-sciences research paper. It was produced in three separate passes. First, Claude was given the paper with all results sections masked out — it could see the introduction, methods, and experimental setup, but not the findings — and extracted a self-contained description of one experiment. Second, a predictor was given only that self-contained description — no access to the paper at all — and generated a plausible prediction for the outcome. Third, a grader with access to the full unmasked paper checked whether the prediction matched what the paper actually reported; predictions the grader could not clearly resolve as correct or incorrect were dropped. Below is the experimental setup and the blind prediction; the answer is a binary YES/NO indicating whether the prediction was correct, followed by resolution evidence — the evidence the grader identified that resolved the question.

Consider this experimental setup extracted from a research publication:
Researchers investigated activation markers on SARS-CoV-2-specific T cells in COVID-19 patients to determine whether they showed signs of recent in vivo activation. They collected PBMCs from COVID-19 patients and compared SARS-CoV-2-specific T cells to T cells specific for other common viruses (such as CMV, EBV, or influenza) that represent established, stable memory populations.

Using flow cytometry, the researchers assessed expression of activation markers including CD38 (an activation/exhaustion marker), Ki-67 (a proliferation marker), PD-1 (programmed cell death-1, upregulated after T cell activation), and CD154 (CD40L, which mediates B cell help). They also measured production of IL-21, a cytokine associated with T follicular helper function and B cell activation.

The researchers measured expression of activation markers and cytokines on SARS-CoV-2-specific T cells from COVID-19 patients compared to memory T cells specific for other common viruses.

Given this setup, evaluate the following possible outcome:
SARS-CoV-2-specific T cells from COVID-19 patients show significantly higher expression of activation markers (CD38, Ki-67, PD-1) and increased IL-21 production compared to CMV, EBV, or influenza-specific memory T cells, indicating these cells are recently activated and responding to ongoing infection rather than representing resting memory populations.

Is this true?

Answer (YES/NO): YES